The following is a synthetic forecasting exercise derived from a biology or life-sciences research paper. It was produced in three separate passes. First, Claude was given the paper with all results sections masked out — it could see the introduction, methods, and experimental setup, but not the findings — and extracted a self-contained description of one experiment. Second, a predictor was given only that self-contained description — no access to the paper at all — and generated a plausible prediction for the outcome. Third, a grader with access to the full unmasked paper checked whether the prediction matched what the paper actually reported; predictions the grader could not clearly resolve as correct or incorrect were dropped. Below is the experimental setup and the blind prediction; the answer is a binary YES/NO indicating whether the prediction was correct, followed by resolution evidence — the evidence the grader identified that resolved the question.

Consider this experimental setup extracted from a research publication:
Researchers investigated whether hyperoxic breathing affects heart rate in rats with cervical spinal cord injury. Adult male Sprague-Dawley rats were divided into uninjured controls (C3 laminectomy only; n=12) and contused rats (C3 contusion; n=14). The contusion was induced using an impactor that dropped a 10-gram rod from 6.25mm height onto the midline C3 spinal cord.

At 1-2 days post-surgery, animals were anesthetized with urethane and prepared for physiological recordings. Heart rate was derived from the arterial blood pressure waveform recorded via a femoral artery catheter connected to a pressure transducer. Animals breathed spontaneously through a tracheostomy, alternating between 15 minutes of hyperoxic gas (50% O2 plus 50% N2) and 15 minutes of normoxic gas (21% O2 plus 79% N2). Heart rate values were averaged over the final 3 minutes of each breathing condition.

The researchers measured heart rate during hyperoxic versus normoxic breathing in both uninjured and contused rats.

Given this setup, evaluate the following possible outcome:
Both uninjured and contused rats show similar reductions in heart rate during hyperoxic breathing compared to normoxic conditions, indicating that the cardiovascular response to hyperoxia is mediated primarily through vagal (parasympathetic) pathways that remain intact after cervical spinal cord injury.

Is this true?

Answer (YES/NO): NO